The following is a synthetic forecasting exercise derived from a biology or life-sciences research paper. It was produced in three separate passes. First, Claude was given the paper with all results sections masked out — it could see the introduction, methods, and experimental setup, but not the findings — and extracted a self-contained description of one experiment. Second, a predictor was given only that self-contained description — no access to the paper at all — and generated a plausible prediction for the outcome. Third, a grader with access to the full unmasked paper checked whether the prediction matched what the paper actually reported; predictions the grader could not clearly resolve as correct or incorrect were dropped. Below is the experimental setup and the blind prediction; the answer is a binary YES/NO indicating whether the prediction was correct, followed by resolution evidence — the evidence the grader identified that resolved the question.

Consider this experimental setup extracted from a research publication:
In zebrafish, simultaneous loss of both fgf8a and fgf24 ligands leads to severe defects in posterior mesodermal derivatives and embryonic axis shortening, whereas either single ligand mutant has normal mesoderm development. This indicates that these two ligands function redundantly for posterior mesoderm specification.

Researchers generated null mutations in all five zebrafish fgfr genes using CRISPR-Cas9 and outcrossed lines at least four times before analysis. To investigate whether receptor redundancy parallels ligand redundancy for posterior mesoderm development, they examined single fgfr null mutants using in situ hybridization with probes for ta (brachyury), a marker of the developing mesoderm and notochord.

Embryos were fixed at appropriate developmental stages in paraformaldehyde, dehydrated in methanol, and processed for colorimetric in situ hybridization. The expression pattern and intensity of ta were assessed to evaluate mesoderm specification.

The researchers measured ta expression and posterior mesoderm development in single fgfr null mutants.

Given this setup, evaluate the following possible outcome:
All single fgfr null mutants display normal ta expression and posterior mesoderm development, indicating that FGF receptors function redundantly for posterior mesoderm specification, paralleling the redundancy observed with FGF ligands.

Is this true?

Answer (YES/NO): YES